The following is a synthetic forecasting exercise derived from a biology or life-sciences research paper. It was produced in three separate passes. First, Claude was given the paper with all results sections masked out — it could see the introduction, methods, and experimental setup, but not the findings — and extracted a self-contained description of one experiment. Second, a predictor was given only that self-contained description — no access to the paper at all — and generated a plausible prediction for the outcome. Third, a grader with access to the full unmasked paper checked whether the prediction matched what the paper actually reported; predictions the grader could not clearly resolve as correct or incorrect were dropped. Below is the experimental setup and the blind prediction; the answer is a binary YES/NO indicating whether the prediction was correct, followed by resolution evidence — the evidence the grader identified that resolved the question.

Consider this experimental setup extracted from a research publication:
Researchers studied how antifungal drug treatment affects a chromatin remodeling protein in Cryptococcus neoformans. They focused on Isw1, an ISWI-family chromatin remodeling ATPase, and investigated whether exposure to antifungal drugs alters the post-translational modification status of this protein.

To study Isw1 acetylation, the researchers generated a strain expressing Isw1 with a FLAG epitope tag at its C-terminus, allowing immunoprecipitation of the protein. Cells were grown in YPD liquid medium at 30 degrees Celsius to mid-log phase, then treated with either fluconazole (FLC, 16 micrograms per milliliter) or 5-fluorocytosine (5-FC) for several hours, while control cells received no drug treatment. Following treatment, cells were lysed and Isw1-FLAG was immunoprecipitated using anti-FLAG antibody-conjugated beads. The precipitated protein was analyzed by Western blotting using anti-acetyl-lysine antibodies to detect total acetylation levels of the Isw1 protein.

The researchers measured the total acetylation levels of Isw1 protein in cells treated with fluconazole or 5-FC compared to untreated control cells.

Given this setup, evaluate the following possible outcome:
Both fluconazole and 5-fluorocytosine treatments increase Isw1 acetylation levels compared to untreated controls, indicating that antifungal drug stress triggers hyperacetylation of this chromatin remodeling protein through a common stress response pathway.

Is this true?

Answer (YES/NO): NO